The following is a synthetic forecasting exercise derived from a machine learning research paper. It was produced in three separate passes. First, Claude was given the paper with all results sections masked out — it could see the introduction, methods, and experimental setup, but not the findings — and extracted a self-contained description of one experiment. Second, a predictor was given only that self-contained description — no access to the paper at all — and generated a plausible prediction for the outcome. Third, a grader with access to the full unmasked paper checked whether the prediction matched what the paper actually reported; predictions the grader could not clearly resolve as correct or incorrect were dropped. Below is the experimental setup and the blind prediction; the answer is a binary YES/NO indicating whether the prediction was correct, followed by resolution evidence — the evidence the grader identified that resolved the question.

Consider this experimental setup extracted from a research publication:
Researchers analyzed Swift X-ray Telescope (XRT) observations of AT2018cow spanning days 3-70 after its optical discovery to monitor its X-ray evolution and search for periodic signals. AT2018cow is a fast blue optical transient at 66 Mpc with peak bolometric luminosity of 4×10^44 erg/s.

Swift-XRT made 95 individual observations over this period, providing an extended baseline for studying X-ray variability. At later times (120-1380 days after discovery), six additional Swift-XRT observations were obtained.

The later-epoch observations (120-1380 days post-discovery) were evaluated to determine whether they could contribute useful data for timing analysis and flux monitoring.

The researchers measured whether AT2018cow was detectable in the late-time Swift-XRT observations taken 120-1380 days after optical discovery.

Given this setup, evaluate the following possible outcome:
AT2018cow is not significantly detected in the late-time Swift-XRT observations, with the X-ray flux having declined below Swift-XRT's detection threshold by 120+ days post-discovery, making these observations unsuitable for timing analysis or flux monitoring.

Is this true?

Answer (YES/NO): YES